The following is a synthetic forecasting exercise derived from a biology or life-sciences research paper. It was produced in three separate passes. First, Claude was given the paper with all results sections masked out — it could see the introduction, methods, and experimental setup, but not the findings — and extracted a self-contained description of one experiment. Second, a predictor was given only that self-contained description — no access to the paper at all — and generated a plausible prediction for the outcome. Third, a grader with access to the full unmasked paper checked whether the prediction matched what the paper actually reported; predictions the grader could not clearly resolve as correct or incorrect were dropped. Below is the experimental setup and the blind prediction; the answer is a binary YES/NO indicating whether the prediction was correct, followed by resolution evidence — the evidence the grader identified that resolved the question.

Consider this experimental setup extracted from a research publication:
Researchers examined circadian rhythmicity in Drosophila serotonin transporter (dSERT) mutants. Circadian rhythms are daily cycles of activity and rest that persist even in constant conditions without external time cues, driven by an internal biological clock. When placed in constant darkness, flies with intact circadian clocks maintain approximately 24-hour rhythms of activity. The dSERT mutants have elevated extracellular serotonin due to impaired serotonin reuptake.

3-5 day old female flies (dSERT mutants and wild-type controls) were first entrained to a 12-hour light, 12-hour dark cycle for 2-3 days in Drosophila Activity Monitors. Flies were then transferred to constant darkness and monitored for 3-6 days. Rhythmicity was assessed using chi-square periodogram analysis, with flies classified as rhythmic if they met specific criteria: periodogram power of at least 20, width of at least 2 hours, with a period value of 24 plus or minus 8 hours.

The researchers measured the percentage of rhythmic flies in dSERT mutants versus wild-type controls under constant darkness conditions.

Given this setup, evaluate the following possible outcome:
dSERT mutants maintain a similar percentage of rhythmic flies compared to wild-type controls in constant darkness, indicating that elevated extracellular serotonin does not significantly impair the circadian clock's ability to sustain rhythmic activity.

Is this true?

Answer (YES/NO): YES